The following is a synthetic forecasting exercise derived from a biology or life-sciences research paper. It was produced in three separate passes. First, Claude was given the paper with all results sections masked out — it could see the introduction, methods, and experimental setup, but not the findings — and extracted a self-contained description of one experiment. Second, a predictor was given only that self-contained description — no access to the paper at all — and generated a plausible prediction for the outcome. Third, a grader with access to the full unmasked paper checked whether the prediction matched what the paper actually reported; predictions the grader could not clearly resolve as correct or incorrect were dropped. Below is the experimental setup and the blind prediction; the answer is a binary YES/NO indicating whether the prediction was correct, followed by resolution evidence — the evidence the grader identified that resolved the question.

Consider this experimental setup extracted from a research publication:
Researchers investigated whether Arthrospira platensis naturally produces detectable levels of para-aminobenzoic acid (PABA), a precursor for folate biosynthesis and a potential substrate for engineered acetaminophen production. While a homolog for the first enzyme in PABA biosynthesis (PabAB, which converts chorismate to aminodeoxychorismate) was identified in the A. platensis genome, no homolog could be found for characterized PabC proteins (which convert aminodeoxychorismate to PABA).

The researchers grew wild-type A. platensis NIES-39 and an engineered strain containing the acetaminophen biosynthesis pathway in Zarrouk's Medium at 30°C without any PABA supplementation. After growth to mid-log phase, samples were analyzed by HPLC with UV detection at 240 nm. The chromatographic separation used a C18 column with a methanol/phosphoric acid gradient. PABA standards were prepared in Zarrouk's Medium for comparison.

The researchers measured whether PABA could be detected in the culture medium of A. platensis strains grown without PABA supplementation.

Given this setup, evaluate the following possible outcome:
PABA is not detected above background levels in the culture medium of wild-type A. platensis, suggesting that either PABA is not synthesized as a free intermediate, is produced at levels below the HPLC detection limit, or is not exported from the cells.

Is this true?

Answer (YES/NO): YES